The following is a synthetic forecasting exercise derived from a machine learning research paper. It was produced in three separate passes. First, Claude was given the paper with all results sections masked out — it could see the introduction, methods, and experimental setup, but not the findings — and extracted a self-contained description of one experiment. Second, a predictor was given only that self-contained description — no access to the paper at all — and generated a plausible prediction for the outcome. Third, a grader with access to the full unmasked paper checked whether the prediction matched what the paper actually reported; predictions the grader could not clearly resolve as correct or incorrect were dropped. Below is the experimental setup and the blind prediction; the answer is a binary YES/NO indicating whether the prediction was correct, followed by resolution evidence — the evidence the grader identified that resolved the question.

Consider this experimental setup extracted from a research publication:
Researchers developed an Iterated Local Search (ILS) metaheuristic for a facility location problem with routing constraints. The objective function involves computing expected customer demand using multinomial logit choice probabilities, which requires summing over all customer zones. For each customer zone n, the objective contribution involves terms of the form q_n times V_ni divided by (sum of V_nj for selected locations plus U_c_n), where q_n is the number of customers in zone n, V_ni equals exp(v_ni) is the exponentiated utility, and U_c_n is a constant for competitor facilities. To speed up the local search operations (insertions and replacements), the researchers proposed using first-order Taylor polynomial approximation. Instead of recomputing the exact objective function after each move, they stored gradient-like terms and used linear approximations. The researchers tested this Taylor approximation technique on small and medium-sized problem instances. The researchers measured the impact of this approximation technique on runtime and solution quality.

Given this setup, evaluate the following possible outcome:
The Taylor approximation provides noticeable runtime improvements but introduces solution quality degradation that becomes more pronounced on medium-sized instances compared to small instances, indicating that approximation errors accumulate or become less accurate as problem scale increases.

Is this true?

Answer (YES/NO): NO